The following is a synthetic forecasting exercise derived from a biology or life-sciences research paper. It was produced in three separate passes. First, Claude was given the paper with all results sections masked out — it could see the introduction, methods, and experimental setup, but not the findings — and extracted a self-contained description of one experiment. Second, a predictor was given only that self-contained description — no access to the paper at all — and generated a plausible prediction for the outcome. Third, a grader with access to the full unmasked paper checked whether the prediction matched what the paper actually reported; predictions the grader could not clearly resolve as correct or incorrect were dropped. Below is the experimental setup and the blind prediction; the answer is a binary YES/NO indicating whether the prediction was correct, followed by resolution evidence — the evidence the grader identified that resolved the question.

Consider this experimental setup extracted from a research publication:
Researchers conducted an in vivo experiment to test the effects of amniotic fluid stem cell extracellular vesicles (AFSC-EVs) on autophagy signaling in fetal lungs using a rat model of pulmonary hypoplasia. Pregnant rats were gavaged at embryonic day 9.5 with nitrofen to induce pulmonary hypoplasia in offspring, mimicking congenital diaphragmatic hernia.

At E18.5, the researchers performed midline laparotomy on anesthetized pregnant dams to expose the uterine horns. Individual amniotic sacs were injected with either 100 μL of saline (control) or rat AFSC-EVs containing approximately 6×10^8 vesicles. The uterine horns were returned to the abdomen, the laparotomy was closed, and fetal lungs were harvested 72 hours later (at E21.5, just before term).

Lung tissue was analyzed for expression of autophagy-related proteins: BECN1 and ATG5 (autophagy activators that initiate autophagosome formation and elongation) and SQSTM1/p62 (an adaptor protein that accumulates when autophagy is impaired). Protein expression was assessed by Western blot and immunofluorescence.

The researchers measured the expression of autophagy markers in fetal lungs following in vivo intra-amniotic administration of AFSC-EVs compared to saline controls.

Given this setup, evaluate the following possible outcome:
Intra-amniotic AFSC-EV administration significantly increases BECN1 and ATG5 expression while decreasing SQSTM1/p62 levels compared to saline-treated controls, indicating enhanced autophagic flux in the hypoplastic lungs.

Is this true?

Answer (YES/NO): YES